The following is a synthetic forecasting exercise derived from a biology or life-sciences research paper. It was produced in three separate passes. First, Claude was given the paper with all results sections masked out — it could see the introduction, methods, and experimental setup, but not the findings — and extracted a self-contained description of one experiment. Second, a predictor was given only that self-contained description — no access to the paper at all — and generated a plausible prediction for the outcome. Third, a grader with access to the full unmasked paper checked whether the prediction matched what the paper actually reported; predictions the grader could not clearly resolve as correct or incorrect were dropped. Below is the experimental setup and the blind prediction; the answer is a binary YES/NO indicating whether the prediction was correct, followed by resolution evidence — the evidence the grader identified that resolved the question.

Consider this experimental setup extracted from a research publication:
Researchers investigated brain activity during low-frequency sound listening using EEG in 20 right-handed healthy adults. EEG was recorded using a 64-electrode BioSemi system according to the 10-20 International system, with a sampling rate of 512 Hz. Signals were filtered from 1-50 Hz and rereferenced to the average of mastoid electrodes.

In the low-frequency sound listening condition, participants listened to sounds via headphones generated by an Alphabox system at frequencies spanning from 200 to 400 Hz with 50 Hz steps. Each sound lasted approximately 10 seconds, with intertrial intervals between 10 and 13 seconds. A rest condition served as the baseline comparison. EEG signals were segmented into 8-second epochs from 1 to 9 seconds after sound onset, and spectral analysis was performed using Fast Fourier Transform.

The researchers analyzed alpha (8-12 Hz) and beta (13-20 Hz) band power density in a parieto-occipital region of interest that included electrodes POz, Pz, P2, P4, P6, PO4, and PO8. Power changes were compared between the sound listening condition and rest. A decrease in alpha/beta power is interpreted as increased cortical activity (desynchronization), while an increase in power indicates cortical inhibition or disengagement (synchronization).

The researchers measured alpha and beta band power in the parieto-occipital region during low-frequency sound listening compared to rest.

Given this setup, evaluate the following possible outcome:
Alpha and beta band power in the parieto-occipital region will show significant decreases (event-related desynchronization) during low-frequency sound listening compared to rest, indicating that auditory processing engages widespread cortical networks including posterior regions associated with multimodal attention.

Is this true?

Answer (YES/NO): NO